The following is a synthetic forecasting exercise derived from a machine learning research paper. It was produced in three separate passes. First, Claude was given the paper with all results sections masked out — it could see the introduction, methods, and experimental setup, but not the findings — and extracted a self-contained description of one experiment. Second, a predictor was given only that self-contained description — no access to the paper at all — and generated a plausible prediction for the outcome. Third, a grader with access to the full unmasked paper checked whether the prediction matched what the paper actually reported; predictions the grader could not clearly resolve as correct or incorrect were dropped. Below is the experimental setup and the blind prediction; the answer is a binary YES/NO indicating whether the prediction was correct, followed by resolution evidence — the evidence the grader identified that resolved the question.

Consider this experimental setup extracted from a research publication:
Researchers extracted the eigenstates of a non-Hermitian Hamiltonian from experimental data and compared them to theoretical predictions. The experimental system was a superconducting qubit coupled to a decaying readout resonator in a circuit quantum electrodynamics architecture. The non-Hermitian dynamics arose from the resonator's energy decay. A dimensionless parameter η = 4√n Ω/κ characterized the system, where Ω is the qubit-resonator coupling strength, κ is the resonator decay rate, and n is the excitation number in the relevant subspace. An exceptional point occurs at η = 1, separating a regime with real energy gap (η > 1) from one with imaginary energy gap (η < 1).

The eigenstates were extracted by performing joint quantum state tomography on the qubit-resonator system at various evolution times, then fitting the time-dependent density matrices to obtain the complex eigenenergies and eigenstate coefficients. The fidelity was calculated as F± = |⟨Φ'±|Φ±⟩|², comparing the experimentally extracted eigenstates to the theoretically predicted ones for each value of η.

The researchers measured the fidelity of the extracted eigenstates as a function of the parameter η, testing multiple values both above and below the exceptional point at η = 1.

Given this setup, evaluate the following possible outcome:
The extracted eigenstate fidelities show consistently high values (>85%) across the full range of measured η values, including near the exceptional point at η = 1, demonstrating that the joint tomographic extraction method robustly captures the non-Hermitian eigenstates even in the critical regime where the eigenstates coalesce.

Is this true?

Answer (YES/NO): NO